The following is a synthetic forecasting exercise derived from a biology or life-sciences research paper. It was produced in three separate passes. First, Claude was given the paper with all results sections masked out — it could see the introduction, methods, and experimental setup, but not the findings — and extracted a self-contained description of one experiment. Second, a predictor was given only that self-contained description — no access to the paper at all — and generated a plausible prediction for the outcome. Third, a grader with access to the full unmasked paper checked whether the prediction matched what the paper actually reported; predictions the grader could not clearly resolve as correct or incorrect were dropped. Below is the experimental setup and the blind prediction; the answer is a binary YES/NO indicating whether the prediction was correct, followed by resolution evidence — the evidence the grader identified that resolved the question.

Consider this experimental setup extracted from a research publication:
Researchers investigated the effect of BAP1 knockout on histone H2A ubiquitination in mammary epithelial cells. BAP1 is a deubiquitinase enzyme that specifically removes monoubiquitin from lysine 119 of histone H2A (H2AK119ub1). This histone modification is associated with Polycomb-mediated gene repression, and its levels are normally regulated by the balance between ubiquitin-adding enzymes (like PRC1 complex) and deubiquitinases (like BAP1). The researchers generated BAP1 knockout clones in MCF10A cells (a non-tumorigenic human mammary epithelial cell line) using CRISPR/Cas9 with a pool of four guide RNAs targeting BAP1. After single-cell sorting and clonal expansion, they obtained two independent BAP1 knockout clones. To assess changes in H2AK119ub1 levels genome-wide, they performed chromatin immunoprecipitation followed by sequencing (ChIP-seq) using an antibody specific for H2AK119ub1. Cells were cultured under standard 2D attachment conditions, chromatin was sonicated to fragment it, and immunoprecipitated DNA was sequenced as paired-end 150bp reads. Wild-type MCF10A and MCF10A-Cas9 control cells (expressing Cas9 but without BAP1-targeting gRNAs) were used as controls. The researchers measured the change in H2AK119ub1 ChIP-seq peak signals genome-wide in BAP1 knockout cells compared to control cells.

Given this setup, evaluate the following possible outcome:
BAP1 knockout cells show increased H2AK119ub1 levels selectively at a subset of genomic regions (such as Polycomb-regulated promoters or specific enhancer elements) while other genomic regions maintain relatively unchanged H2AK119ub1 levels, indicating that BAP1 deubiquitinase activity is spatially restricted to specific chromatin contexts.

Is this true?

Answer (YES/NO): NO